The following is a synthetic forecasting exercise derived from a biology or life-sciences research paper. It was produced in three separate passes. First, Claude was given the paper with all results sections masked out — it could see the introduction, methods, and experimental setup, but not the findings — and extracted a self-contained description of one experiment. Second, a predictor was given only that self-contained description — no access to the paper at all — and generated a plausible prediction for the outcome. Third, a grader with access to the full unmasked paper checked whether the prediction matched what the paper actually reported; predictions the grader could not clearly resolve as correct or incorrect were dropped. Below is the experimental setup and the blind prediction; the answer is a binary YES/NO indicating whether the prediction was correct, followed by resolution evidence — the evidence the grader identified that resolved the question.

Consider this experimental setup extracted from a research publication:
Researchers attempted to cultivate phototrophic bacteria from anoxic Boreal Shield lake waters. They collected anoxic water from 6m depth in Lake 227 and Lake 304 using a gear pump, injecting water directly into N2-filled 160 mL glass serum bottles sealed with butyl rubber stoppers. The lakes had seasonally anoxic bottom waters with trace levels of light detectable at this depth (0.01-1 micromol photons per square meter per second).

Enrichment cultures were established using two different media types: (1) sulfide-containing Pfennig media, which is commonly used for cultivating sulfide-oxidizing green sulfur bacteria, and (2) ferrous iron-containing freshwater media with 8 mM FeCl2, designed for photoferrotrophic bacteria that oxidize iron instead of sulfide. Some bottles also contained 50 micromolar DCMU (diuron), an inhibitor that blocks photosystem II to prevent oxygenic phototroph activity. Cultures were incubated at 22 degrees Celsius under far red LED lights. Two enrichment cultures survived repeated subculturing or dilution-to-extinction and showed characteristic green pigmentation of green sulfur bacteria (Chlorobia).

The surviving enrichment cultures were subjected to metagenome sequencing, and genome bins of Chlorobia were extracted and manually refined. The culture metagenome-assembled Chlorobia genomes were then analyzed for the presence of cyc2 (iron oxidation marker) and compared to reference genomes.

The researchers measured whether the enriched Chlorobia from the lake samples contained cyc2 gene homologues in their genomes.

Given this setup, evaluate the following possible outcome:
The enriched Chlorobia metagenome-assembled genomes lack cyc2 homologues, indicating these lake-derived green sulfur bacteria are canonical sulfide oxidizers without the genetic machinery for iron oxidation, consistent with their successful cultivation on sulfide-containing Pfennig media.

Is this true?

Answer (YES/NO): NO